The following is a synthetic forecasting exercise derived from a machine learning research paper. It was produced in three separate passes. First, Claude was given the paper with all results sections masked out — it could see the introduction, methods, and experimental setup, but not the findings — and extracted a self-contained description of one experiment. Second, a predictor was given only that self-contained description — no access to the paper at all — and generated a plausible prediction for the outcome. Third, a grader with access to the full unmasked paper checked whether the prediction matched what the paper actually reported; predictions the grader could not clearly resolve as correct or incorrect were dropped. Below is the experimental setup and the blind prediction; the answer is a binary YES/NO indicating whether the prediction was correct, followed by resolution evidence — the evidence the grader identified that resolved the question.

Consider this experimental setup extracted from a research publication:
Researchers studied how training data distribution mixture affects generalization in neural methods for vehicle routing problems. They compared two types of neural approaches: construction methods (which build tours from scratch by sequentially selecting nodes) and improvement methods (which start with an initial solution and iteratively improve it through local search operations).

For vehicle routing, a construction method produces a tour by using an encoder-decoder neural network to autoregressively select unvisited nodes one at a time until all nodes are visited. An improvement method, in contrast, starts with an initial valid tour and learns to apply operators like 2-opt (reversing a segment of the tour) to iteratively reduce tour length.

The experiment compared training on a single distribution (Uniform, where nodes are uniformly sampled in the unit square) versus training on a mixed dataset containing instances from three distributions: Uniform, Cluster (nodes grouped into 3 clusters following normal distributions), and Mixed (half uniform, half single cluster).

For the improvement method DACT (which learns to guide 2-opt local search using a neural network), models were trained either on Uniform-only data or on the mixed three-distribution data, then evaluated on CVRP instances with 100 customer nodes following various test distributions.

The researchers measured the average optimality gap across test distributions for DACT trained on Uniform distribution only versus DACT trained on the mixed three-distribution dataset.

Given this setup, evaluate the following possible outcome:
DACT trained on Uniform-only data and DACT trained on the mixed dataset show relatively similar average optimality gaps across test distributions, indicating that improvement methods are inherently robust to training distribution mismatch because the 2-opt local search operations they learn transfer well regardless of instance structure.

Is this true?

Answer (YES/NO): NO